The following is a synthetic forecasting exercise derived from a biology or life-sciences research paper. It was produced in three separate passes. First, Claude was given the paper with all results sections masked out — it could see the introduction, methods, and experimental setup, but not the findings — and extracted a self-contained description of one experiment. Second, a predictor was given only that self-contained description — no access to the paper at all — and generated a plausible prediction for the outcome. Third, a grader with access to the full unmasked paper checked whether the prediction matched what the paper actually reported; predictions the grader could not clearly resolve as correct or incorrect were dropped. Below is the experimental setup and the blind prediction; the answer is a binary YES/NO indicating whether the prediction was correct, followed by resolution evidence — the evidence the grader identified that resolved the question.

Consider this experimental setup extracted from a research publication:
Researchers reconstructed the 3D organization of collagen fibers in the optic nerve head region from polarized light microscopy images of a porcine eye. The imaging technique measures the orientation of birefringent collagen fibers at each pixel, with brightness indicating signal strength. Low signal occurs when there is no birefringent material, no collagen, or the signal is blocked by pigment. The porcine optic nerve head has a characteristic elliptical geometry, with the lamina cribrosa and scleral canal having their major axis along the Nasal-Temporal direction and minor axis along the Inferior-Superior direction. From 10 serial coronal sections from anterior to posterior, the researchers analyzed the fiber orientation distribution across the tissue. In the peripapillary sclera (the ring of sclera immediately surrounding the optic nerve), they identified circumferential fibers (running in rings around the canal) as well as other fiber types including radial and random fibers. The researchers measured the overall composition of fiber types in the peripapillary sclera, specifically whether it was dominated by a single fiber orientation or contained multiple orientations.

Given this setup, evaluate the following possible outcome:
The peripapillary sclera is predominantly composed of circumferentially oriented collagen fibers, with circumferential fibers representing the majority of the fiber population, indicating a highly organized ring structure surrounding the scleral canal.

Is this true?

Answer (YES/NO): NO